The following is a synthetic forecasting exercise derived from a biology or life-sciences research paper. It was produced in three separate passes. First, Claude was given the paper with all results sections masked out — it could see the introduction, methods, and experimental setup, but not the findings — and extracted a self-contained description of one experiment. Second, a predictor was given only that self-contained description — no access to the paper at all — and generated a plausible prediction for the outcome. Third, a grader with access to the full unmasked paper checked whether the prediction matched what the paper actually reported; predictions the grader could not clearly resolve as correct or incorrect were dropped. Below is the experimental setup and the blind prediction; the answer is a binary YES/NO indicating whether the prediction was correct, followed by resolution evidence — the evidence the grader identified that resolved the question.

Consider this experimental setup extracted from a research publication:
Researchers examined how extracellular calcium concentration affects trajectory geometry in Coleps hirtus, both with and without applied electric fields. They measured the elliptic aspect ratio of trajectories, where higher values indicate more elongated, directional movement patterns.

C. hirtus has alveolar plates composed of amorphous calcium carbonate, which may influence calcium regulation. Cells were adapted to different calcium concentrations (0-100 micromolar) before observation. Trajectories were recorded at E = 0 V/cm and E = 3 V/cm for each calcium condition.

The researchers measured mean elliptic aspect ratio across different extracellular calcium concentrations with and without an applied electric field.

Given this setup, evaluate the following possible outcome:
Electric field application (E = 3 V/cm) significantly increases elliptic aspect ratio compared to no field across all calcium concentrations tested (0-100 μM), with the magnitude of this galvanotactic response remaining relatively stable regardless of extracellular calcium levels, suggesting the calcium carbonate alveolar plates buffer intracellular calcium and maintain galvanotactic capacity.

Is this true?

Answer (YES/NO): NO